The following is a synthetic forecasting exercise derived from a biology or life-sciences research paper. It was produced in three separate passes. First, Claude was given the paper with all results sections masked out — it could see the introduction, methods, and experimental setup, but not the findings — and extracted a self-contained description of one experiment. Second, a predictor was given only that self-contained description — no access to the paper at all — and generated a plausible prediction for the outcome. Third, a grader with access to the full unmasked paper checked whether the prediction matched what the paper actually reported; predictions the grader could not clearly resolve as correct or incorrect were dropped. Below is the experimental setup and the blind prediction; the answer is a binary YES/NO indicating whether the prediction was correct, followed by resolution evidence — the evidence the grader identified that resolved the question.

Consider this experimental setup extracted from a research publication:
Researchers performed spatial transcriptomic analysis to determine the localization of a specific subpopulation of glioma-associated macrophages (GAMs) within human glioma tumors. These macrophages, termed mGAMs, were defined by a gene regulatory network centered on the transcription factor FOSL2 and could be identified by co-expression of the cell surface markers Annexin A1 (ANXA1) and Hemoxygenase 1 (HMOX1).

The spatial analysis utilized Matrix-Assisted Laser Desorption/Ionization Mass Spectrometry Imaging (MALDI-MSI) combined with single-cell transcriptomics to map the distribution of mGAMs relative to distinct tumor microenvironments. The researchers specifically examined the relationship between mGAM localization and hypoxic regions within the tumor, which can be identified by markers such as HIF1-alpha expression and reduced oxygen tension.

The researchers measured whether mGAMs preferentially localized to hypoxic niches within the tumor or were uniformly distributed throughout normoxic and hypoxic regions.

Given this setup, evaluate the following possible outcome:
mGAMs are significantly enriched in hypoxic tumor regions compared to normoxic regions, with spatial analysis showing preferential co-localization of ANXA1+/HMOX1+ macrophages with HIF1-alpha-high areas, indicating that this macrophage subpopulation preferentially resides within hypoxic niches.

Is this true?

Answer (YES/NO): YES